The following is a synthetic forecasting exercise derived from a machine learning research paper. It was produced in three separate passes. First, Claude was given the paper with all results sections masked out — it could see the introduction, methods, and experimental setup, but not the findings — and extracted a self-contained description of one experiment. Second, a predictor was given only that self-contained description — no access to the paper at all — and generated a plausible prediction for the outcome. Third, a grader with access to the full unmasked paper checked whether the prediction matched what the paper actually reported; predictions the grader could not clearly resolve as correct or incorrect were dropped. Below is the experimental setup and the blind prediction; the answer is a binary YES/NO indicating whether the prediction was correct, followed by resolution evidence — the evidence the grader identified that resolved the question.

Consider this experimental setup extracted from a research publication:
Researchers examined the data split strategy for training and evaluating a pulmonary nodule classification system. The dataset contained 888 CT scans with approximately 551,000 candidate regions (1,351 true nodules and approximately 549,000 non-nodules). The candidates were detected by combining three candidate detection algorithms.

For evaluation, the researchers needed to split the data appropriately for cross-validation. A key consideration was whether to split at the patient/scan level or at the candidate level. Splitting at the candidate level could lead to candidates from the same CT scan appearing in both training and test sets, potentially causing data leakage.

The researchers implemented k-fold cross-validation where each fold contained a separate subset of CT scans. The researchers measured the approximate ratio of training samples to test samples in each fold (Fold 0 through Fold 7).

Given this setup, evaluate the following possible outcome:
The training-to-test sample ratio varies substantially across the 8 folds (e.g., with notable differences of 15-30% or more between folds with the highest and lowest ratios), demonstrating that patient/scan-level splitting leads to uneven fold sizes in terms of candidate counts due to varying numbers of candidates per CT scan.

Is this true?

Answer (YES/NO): YES